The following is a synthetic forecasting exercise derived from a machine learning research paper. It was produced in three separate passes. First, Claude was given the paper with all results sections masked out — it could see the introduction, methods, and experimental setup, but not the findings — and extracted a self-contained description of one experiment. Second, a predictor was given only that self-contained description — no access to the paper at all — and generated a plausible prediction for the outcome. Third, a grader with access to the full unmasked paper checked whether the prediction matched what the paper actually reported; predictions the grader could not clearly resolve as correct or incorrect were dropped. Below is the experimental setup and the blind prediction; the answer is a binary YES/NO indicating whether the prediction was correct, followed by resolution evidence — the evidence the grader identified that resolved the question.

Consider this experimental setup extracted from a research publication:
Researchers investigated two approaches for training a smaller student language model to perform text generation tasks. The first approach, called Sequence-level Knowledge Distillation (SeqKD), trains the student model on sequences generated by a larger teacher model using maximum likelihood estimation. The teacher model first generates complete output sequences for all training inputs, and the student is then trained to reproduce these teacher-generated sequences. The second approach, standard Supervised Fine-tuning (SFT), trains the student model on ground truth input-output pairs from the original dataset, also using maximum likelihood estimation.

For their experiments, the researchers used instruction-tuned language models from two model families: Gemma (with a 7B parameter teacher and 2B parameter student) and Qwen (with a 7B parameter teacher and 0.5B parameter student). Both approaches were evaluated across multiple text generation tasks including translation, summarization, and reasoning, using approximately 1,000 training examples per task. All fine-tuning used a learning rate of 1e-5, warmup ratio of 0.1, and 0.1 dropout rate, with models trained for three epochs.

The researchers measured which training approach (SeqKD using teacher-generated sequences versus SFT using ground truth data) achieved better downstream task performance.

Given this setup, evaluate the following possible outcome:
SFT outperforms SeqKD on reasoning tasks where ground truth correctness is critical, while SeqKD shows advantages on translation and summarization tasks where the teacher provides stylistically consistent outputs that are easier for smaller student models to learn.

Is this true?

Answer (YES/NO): NO